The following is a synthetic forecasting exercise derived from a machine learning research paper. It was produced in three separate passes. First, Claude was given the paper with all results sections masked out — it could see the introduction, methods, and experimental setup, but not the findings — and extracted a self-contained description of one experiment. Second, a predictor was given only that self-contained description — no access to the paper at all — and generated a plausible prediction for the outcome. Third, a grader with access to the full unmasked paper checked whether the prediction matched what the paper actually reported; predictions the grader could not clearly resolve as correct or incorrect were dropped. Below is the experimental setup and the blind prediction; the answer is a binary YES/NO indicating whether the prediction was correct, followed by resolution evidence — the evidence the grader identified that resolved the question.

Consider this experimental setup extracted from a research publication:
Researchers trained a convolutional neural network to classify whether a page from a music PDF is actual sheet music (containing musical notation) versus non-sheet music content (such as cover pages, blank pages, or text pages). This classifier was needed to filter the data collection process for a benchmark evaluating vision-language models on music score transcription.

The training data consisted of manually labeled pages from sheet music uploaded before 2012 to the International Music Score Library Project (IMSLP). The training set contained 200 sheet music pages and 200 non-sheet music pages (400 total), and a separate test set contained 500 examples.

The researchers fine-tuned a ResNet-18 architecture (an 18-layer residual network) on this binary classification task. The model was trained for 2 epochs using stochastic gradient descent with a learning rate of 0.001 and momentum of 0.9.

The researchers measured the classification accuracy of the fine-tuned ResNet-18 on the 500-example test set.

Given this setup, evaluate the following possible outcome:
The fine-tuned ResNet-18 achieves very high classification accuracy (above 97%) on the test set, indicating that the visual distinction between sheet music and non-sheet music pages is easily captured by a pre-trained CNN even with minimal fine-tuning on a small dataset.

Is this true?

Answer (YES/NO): YES